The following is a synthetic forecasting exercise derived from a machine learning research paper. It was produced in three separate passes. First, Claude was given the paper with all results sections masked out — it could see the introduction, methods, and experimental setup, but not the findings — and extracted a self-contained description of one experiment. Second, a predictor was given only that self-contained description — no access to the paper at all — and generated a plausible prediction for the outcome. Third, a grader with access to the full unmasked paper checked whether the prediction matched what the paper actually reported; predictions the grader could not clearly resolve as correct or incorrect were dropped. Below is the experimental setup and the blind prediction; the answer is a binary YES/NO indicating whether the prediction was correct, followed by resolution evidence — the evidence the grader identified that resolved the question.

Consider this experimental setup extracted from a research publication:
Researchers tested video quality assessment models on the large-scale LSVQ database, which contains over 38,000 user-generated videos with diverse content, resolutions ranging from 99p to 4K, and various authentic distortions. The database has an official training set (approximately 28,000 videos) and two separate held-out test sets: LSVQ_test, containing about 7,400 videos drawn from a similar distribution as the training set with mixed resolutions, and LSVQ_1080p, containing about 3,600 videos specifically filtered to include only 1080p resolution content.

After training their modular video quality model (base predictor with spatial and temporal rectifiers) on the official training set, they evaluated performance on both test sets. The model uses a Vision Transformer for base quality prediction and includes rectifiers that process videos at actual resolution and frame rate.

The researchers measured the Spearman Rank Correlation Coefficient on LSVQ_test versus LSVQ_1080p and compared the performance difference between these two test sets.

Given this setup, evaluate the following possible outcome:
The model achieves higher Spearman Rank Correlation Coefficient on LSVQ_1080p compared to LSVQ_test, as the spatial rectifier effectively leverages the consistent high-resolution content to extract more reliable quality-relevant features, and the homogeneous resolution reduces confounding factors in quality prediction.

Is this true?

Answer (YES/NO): NO